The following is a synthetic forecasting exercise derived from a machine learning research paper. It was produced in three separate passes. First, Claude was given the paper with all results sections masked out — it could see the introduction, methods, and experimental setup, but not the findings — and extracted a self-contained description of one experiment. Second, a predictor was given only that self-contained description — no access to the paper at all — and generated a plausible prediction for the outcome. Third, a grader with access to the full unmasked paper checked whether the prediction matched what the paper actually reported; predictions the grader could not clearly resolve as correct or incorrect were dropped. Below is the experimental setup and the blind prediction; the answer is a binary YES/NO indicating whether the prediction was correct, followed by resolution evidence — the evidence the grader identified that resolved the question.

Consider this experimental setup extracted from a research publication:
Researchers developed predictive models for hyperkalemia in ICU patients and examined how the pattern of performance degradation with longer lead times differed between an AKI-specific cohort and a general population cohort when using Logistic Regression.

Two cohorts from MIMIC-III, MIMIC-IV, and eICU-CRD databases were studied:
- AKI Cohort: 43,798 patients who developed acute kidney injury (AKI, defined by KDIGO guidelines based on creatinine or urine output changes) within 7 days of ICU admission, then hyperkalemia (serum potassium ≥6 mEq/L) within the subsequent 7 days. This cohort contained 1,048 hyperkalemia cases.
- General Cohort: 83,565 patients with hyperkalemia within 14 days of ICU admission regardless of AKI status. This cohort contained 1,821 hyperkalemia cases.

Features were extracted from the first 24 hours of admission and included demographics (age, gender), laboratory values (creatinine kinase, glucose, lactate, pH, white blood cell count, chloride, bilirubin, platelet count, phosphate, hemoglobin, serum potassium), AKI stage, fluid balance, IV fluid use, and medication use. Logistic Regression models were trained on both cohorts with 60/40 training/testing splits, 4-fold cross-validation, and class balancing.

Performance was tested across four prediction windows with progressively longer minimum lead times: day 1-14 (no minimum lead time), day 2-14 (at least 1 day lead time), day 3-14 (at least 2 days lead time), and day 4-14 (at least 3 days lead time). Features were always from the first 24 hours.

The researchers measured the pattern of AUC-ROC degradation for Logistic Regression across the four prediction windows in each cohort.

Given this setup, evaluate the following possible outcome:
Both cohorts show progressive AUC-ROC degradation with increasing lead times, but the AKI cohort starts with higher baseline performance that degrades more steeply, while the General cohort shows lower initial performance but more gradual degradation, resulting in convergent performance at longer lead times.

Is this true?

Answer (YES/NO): NO